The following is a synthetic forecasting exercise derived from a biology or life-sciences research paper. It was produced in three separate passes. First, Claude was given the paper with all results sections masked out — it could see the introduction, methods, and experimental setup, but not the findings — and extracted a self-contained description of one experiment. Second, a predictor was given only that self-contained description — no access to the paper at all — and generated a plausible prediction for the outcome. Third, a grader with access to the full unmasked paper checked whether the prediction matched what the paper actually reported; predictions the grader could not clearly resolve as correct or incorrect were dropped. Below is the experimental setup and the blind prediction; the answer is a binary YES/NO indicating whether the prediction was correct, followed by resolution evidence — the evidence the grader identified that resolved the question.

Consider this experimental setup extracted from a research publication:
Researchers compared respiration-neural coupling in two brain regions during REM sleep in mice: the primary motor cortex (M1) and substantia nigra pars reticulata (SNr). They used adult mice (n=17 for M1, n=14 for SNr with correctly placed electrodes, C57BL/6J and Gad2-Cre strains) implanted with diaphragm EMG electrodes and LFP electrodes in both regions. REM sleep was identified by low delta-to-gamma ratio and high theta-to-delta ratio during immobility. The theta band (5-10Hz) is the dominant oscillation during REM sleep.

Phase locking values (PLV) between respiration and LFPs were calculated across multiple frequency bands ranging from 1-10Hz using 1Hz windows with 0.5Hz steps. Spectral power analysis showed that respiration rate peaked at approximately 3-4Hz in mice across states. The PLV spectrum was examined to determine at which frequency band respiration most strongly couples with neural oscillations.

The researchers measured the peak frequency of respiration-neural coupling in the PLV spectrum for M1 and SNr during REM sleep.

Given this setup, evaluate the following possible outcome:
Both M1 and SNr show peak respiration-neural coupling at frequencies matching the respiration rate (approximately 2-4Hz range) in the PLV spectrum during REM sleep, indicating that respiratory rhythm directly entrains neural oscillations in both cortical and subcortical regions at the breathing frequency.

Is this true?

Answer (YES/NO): YES